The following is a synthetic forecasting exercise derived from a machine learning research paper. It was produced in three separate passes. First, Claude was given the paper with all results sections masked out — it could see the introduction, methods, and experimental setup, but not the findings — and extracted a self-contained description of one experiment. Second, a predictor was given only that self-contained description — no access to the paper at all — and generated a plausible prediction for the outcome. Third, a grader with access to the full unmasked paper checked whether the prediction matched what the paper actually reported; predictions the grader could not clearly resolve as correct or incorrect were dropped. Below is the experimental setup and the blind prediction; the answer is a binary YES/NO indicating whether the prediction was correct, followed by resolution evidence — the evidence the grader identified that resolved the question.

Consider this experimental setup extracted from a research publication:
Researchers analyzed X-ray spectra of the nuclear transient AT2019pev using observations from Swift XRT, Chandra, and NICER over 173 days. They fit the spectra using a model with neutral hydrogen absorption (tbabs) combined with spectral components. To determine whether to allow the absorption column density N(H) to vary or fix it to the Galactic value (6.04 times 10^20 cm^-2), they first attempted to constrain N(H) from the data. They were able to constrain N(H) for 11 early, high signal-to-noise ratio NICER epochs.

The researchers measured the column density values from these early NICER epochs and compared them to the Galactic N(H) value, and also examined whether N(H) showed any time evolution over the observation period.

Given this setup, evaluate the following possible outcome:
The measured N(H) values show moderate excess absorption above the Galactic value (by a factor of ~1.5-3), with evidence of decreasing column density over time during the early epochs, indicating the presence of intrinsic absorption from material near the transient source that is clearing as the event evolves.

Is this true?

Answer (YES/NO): NO